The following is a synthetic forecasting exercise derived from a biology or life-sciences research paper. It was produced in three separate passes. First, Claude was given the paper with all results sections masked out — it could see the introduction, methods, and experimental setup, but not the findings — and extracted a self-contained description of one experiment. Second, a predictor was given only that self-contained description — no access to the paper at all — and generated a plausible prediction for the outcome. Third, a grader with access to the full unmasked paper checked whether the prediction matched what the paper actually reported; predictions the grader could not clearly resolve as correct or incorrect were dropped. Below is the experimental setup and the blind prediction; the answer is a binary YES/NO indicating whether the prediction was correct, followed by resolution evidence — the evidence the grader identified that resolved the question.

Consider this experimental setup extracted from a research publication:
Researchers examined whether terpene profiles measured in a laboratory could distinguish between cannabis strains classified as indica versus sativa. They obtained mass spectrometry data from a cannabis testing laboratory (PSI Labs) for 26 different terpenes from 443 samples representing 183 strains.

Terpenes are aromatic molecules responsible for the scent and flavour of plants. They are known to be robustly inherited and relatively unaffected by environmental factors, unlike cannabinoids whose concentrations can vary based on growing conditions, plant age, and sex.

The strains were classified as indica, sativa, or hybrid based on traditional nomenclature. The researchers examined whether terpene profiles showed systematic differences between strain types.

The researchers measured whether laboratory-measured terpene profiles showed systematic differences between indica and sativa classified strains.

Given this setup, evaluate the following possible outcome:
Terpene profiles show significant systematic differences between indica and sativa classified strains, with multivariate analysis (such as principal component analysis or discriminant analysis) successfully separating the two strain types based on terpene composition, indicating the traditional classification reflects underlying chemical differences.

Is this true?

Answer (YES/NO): NO